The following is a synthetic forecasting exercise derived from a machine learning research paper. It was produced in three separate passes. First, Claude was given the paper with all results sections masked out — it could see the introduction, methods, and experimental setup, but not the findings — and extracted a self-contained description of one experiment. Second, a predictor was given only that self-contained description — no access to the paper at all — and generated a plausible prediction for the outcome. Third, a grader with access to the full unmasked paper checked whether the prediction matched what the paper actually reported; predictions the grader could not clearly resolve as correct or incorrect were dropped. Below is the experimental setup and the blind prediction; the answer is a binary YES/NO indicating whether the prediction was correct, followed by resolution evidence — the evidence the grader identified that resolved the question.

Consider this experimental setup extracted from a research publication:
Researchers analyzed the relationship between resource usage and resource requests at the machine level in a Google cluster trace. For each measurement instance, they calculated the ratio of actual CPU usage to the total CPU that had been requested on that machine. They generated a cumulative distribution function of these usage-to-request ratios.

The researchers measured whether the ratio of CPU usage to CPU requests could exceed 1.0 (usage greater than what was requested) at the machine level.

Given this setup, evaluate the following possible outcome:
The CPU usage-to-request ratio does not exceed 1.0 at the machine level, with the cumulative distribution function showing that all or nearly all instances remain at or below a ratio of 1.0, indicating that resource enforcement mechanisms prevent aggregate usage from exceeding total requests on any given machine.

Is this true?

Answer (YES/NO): NO